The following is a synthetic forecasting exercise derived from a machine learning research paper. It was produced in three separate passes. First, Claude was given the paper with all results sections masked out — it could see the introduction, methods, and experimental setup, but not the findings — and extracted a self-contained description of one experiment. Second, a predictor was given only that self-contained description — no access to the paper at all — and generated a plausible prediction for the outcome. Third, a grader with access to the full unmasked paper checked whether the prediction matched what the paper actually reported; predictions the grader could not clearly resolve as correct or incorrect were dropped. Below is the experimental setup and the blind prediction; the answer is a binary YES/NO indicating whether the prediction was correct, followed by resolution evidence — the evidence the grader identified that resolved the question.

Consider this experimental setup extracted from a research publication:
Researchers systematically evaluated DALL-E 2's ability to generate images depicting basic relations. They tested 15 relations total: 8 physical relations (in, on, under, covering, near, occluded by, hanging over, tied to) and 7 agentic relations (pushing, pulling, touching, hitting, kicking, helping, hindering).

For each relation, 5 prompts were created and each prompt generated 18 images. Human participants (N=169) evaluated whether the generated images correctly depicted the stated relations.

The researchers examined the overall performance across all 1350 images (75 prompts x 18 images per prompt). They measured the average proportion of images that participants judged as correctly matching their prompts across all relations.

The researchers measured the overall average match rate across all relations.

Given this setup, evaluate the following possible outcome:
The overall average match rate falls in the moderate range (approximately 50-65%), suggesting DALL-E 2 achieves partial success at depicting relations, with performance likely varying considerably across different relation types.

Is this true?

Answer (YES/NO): NO